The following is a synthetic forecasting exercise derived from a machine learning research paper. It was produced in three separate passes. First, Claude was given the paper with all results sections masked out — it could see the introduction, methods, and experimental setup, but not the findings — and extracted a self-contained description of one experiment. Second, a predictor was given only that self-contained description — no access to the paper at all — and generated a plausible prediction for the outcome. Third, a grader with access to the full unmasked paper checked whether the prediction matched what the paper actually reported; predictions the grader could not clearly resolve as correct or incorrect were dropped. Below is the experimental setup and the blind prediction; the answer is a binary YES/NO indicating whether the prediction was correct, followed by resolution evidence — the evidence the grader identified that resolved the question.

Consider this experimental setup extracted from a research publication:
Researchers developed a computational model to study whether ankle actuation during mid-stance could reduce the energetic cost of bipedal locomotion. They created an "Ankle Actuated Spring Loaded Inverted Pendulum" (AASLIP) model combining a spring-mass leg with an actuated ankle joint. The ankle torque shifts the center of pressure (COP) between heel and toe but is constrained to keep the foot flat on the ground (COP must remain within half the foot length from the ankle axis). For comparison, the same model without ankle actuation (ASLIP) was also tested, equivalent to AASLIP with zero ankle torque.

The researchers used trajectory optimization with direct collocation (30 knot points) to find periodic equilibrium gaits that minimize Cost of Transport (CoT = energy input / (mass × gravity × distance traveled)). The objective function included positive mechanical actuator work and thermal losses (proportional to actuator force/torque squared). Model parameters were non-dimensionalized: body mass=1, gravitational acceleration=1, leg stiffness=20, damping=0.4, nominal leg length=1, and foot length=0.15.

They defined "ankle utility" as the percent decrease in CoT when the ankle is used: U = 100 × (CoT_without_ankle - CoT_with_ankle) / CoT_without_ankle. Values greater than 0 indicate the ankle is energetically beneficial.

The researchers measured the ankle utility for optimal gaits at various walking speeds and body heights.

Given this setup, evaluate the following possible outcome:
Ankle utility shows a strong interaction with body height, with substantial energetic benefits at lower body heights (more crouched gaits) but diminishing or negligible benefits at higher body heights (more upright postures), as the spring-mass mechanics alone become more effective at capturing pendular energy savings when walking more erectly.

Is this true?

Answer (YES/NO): NO